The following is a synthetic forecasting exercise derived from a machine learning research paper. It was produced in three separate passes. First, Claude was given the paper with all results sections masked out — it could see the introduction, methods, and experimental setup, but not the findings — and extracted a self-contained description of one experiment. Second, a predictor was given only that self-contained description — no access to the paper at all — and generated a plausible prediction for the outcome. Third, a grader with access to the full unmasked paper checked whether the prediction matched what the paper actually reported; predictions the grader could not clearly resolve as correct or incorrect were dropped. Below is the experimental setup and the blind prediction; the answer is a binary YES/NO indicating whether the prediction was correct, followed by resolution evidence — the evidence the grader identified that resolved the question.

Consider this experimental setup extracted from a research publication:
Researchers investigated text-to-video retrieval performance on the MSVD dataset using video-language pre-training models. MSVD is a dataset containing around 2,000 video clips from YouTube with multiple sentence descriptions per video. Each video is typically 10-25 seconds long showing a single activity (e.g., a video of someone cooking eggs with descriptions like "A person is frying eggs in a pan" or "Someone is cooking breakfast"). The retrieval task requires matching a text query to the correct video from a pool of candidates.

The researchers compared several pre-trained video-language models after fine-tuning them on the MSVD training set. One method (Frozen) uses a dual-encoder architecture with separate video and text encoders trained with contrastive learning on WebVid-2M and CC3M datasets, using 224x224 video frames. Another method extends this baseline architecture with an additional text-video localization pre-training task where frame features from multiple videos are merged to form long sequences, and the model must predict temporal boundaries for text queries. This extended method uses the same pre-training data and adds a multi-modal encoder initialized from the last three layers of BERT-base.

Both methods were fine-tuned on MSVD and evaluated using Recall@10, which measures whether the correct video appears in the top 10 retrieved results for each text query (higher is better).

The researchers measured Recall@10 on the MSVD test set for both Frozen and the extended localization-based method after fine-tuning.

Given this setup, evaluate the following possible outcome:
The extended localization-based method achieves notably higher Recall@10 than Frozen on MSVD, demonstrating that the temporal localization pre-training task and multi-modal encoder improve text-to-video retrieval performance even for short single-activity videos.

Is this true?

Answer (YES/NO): NO